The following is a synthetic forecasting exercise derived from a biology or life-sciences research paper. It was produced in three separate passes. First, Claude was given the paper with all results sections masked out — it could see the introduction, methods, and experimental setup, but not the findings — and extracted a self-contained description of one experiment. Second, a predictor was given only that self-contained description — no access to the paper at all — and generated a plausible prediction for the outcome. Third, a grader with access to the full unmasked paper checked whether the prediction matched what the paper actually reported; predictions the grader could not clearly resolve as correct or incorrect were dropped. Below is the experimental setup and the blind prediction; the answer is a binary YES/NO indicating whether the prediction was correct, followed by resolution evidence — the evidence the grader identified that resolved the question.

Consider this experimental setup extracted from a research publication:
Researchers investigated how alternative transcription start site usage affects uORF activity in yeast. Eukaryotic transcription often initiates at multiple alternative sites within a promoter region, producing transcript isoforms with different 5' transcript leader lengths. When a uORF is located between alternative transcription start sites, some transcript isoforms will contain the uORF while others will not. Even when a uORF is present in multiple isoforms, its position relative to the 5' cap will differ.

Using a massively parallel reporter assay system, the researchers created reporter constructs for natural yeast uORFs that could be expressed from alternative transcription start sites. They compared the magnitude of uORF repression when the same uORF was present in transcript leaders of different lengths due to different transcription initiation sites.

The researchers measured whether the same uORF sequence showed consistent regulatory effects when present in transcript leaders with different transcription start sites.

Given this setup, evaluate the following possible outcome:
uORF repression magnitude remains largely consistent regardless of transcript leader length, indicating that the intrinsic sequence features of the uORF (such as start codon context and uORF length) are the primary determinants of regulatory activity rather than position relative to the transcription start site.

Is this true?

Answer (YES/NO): NO